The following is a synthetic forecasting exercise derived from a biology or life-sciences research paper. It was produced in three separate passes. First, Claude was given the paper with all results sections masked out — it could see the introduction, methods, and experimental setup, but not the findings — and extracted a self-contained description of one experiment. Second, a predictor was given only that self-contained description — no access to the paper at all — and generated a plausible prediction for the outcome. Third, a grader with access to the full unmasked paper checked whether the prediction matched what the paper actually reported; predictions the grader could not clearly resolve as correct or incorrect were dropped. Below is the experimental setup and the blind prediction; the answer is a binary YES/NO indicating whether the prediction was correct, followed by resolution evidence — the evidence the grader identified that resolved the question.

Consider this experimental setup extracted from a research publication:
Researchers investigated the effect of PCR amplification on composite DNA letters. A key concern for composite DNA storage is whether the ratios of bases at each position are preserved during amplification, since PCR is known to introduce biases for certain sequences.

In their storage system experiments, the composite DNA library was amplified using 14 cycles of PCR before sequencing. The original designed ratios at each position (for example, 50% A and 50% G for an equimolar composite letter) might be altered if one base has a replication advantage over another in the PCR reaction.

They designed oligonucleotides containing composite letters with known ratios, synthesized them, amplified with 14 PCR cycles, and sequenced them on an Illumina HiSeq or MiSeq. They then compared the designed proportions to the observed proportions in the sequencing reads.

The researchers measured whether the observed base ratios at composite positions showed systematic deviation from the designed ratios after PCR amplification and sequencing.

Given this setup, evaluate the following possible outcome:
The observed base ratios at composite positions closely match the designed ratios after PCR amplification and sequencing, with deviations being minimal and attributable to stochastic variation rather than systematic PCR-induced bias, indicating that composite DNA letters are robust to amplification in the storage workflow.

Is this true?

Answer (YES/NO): NO